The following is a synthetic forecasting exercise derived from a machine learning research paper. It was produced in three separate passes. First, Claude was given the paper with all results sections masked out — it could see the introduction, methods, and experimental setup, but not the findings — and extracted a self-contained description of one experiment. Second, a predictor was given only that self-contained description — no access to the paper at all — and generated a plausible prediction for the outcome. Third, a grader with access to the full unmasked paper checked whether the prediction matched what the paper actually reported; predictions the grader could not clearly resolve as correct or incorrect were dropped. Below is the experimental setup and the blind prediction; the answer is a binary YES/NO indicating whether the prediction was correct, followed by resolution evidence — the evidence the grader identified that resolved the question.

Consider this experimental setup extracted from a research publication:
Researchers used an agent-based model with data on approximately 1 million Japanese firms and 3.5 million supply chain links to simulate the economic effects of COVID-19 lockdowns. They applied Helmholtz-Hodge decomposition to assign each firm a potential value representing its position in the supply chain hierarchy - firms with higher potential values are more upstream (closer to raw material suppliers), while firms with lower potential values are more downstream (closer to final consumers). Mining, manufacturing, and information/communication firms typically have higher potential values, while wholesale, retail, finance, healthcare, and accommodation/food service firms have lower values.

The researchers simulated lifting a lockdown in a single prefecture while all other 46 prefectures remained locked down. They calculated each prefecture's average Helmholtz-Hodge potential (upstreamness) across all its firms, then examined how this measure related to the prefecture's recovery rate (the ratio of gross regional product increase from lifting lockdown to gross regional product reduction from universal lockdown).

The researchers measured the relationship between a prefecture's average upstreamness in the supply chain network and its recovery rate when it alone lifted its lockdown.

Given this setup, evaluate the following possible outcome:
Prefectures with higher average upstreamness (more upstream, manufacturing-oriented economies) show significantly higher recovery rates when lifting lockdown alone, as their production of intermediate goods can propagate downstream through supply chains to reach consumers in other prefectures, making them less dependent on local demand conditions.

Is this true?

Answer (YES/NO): NO